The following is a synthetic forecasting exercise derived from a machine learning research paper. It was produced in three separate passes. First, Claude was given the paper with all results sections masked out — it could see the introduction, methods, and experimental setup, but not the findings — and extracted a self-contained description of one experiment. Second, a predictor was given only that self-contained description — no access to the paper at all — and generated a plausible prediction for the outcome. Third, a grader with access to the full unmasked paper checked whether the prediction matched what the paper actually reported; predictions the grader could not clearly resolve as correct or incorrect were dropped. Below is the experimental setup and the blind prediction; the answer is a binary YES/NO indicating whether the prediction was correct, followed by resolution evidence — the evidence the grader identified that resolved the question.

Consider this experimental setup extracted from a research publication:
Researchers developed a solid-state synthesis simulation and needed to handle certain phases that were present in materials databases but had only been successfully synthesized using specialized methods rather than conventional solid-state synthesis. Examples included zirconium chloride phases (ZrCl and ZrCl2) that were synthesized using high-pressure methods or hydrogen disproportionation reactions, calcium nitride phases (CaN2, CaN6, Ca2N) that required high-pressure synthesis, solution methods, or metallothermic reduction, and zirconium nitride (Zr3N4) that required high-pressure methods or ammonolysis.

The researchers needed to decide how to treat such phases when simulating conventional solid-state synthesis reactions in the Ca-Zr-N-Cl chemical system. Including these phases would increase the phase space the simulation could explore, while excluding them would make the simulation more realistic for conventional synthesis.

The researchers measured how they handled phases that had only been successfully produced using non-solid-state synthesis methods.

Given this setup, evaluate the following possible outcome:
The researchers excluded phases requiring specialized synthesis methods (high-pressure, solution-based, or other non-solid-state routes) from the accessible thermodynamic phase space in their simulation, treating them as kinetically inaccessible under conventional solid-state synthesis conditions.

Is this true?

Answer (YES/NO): YES